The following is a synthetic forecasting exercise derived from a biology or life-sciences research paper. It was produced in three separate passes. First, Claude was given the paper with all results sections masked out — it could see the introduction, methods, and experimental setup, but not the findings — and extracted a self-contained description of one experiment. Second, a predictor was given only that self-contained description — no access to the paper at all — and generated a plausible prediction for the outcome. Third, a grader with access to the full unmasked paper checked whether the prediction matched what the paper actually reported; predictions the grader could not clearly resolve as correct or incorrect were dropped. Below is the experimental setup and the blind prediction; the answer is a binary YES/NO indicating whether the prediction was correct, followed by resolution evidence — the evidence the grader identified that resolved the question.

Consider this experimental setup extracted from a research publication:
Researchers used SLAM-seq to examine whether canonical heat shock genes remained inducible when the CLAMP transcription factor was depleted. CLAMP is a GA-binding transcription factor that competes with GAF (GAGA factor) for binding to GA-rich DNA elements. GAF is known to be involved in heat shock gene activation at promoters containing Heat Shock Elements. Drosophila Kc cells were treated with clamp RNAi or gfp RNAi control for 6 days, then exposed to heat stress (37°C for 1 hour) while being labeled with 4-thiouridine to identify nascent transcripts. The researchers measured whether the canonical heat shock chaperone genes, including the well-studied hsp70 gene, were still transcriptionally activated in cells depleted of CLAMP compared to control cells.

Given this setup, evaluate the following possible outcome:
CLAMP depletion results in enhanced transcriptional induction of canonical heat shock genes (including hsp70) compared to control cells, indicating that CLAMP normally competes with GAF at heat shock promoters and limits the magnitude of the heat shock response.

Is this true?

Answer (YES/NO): NO